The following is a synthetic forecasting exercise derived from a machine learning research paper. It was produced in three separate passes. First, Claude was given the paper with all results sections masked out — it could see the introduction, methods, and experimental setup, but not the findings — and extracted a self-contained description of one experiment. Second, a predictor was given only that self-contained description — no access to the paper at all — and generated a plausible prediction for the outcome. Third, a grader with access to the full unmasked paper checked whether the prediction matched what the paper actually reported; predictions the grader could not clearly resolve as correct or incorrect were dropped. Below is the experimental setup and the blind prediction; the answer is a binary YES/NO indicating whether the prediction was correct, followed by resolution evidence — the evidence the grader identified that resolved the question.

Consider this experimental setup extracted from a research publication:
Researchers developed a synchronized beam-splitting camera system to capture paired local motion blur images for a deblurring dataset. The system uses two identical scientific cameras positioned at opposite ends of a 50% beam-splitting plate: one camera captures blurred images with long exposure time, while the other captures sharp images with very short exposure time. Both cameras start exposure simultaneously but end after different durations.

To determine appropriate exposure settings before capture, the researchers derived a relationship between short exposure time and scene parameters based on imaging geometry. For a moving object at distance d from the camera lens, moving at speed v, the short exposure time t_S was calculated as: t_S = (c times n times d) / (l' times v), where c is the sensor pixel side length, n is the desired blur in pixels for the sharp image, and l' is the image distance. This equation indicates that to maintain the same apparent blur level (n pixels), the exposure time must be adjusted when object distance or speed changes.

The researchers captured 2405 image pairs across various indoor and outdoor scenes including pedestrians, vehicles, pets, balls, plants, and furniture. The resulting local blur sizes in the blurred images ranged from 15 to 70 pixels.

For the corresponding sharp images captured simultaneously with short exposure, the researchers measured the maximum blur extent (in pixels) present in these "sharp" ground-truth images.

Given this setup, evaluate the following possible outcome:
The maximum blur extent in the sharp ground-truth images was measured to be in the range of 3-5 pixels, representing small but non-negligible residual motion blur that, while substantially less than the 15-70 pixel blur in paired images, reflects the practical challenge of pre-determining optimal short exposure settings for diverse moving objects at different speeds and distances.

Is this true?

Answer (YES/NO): NO